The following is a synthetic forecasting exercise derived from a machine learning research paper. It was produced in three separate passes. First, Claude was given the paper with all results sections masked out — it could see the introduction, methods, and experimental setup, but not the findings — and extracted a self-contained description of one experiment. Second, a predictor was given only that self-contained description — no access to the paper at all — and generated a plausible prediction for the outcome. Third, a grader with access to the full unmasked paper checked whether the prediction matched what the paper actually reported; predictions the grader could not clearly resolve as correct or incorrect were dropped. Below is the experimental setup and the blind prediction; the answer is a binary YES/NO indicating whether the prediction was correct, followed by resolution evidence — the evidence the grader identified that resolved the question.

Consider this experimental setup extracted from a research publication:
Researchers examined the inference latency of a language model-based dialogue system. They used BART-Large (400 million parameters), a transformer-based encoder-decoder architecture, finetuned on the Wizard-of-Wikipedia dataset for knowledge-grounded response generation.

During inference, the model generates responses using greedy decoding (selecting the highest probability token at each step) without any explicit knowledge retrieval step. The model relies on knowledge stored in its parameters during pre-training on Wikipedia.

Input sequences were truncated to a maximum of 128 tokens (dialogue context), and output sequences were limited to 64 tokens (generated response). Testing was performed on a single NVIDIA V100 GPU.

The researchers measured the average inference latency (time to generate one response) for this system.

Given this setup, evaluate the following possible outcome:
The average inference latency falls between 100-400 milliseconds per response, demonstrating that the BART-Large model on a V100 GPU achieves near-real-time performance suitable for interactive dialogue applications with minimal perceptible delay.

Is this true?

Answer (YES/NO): NO